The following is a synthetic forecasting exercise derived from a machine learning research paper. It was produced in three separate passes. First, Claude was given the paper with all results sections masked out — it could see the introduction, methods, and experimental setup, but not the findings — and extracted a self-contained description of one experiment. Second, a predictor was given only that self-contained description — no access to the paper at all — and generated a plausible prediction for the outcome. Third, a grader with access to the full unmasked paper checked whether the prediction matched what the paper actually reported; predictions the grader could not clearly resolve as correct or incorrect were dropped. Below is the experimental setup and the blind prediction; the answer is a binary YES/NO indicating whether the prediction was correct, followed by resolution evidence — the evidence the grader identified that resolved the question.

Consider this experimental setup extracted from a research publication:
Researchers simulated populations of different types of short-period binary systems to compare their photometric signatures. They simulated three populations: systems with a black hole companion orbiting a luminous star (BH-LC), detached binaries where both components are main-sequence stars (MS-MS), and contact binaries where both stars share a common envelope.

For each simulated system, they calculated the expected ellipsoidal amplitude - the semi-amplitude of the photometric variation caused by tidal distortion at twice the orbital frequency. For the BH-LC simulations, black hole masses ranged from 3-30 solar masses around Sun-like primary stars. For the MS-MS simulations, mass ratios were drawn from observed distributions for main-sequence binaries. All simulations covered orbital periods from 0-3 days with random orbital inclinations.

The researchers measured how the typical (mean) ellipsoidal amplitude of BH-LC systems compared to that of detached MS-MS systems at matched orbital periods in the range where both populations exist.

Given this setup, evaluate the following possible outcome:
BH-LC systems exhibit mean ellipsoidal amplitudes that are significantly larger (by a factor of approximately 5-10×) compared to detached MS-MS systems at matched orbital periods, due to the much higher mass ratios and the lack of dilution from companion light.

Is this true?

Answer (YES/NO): NO